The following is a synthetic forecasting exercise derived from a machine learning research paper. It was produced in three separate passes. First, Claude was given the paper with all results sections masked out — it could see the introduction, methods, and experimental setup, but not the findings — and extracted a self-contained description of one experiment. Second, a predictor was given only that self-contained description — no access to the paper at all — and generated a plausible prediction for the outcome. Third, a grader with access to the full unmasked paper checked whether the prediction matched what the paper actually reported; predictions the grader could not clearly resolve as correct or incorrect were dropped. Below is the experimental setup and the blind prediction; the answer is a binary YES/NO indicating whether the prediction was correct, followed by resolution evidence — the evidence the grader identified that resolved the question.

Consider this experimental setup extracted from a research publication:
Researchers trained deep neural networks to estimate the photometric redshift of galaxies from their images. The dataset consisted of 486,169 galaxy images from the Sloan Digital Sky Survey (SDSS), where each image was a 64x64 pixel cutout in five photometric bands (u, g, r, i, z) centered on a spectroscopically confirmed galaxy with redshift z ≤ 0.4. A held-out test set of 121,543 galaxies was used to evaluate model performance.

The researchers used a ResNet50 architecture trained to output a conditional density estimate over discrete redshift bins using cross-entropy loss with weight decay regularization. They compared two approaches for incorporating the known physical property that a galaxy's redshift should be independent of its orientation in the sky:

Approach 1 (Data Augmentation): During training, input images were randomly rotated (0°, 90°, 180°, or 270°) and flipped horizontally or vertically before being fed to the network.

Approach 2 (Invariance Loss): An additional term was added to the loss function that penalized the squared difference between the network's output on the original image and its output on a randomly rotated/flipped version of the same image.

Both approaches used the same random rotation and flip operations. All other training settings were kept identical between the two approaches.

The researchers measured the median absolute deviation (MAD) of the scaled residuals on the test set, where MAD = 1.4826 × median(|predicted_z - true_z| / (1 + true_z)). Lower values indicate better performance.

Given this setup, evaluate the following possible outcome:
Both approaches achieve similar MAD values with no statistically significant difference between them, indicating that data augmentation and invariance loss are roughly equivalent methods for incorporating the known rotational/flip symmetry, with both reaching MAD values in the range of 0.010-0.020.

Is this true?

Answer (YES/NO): YES